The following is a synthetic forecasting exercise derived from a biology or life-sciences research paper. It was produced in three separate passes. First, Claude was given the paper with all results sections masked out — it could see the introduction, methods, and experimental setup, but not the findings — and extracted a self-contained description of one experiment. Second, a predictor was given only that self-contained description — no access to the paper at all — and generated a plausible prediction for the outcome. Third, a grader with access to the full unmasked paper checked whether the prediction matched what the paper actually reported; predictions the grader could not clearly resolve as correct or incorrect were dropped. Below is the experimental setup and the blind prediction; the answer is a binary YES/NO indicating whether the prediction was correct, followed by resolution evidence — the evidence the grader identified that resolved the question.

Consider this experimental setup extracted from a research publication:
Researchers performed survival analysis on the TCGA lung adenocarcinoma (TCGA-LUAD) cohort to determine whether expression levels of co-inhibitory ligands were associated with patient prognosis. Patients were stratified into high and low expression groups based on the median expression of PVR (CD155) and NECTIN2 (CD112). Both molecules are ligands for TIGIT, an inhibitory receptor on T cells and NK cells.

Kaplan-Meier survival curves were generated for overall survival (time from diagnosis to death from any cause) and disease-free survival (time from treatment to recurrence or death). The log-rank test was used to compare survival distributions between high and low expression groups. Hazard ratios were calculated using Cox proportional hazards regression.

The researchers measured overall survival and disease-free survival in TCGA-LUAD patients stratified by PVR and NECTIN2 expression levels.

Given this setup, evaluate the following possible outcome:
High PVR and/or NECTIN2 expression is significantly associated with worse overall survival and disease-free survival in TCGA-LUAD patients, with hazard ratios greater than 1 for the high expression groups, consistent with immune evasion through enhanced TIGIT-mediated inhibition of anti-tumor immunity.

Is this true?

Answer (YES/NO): NO